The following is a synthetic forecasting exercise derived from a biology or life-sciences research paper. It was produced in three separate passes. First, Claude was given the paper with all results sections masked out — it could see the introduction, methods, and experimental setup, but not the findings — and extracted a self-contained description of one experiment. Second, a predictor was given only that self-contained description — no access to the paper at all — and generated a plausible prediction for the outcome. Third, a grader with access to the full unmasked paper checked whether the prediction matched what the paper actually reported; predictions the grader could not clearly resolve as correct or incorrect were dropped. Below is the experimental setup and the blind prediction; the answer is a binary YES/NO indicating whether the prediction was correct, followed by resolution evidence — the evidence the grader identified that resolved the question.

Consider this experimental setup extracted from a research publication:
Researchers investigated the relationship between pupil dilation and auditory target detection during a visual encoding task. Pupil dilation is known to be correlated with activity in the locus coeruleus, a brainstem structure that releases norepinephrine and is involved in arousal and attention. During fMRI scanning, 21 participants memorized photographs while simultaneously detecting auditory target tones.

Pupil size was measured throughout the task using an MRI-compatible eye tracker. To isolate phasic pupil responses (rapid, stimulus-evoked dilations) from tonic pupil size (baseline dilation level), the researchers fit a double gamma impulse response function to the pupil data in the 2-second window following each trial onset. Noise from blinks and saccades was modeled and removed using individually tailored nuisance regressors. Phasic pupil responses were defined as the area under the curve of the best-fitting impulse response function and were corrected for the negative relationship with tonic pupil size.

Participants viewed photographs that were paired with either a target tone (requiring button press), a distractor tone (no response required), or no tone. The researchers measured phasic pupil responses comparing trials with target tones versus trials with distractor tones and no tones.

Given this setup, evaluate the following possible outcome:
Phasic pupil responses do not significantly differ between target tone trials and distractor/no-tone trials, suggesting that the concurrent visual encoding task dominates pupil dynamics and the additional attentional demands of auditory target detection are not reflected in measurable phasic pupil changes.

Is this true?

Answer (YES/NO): NO